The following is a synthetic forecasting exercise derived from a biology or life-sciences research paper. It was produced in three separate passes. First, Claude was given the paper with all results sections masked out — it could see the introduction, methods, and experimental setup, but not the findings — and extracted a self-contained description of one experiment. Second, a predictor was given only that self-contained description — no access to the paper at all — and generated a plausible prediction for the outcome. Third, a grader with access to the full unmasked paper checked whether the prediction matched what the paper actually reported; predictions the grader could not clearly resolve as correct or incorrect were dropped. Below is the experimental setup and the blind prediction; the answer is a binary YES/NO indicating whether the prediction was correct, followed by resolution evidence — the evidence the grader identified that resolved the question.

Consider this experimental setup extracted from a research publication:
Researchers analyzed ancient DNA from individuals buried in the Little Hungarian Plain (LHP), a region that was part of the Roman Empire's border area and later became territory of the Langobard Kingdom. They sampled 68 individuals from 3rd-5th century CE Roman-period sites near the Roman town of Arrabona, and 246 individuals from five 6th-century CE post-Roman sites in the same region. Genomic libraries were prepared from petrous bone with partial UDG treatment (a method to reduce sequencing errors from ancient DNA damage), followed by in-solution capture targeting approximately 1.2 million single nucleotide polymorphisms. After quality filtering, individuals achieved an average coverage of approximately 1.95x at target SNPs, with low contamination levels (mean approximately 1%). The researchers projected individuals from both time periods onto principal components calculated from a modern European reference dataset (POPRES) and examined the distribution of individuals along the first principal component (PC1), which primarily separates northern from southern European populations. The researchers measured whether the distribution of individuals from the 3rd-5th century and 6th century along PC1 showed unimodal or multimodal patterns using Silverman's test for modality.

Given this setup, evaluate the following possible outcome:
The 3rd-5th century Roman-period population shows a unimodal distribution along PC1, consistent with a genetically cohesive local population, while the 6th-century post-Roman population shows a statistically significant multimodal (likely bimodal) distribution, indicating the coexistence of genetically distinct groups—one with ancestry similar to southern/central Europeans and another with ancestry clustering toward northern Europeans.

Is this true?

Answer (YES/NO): YES